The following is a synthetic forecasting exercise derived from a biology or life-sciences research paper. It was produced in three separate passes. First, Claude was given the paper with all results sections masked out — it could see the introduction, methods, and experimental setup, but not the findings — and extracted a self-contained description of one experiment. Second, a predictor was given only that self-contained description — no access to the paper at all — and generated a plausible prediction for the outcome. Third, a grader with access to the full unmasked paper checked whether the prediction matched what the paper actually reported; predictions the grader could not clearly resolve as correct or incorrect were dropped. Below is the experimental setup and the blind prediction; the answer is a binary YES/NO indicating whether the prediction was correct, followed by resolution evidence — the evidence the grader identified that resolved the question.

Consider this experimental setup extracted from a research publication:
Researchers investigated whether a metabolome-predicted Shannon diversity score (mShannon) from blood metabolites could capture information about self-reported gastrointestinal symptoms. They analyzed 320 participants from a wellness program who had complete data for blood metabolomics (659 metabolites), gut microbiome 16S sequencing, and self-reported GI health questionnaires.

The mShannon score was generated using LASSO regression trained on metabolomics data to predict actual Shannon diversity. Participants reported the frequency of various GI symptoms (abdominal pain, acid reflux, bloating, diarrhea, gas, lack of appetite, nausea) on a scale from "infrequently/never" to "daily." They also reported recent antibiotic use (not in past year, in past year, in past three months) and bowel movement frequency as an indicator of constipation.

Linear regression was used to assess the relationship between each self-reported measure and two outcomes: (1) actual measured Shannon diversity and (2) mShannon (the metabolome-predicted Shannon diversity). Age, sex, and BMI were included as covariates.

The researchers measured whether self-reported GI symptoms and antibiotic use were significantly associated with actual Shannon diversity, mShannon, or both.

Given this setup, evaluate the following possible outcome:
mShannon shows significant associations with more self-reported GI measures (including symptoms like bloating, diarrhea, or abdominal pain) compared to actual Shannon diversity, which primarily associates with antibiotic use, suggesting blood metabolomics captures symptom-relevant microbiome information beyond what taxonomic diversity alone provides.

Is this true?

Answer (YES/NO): NO